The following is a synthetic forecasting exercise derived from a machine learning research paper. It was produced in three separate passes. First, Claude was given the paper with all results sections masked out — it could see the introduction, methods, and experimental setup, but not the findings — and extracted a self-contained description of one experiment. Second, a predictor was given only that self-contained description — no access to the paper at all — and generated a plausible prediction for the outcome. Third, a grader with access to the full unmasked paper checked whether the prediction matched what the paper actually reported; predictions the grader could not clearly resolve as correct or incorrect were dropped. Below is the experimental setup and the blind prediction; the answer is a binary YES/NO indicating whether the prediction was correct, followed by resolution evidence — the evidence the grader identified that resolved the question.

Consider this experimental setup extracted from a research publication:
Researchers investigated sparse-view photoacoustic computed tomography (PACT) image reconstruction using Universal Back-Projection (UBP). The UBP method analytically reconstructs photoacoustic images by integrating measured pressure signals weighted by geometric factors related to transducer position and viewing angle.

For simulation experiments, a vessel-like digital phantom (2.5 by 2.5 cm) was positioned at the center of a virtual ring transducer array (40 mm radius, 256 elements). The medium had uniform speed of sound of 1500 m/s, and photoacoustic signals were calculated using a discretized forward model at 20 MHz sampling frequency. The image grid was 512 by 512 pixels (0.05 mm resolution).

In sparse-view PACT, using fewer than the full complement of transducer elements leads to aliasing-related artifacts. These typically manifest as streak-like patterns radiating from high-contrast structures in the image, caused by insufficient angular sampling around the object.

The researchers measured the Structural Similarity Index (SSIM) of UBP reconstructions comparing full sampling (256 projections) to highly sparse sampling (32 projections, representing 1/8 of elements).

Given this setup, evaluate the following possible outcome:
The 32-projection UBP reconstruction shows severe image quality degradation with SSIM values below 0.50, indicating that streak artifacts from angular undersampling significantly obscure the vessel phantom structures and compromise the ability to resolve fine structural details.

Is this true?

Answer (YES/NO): YES